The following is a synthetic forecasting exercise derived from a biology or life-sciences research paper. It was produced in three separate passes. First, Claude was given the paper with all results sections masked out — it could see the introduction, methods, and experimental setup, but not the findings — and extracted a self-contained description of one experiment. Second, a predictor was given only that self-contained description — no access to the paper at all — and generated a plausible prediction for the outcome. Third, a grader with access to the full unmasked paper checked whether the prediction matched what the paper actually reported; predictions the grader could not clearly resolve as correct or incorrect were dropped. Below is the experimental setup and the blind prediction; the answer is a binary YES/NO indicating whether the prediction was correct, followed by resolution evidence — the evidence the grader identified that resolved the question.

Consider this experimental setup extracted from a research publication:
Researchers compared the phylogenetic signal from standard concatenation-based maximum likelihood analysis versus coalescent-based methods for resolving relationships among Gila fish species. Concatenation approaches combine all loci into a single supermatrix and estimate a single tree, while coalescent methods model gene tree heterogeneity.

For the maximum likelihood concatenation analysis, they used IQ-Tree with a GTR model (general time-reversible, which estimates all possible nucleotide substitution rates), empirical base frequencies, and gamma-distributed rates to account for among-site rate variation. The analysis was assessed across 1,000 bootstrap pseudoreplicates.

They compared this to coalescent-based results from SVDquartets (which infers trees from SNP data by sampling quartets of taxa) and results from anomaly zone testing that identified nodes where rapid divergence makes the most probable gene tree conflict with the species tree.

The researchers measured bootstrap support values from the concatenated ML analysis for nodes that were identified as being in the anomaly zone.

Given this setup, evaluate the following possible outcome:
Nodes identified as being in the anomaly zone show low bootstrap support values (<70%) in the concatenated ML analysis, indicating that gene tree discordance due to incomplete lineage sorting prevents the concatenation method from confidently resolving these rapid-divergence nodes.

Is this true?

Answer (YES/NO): NO